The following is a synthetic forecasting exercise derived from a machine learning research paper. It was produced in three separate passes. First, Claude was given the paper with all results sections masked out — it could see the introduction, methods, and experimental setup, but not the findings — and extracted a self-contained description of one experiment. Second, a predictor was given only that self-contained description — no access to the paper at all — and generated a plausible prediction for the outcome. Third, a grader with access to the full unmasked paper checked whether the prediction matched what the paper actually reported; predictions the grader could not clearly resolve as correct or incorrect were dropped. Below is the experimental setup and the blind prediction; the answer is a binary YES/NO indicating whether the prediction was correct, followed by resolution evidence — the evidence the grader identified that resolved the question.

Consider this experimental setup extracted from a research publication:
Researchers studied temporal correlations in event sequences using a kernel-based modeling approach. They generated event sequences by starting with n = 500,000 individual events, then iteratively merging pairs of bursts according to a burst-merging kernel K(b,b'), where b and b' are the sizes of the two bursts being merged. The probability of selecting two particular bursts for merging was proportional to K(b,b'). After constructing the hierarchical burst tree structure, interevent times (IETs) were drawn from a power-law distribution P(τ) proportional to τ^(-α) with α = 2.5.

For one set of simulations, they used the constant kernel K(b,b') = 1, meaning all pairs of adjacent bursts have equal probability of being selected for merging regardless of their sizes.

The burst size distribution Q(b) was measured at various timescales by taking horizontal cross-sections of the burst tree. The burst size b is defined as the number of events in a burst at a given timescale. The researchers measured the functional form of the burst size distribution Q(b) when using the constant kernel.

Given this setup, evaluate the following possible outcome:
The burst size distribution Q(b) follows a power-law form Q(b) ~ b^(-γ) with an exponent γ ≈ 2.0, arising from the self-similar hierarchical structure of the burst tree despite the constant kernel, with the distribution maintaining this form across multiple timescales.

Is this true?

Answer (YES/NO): NO